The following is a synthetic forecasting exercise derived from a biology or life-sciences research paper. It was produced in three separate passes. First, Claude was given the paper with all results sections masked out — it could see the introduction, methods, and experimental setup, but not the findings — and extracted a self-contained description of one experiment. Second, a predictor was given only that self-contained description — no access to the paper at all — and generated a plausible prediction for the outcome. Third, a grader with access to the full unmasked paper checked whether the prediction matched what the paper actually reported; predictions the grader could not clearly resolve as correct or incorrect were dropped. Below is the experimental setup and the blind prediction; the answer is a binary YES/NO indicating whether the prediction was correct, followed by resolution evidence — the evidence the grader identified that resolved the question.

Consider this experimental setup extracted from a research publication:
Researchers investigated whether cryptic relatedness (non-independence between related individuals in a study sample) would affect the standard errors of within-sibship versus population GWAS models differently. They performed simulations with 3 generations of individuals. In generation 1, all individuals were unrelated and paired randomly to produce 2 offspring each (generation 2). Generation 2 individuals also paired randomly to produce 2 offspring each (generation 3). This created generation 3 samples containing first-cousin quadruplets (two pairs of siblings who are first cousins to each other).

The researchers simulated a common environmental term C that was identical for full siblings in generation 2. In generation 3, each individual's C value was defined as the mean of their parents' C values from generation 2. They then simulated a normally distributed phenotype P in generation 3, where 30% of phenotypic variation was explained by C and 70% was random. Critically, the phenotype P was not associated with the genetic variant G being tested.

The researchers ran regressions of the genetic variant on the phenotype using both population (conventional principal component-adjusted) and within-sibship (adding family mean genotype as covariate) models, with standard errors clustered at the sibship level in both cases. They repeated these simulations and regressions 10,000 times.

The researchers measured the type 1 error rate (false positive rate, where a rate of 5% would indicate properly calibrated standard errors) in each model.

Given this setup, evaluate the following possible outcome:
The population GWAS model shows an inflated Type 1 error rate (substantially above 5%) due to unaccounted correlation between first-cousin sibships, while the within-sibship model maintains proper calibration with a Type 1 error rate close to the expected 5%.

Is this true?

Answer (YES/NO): NO